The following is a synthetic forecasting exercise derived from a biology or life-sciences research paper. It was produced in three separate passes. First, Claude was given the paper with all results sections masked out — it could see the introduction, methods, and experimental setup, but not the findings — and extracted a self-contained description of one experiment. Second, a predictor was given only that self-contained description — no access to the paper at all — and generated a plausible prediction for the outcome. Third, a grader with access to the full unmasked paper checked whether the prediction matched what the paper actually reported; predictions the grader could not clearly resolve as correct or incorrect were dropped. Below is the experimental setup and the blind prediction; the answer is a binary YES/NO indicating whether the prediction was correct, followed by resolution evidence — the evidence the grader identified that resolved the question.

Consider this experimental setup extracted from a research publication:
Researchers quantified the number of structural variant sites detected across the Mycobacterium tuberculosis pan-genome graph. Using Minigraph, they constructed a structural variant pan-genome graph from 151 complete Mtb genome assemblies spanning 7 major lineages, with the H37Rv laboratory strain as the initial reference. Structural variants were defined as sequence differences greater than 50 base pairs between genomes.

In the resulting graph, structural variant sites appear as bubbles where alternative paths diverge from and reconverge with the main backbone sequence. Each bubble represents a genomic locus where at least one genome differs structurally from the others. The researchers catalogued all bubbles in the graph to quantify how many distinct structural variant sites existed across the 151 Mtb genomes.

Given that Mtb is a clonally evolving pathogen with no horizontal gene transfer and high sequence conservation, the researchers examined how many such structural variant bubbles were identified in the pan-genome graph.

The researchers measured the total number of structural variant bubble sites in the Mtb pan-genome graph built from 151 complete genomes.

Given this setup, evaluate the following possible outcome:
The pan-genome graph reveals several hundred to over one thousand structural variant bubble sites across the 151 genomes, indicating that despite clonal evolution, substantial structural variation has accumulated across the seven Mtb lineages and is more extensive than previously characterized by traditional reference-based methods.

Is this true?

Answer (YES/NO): YES